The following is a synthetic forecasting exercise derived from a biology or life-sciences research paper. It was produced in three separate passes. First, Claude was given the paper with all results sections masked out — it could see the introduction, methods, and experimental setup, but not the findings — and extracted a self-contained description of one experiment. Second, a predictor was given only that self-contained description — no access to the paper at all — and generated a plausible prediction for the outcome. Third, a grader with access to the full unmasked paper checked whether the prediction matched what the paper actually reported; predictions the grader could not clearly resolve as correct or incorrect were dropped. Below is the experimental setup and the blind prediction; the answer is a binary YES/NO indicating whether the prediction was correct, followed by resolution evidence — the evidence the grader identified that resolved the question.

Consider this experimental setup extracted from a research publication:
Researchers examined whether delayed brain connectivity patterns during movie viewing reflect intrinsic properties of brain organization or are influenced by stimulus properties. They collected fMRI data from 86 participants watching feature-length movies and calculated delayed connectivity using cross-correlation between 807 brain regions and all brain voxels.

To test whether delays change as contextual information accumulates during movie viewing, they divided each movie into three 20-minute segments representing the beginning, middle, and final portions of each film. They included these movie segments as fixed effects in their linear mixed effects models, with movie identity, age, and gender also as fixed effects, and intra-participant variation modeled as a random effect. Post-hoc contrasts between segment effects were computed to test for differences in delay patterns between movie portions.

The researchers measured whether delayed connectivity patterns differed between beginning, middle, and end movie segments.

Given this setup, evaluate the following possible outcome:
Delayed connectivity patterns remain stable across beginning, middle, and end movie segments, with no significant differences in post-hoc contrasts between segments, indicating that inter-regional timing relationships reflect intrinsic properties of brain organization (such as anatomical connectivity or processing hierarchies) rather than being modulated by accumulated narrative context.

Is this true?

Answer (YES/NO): NO